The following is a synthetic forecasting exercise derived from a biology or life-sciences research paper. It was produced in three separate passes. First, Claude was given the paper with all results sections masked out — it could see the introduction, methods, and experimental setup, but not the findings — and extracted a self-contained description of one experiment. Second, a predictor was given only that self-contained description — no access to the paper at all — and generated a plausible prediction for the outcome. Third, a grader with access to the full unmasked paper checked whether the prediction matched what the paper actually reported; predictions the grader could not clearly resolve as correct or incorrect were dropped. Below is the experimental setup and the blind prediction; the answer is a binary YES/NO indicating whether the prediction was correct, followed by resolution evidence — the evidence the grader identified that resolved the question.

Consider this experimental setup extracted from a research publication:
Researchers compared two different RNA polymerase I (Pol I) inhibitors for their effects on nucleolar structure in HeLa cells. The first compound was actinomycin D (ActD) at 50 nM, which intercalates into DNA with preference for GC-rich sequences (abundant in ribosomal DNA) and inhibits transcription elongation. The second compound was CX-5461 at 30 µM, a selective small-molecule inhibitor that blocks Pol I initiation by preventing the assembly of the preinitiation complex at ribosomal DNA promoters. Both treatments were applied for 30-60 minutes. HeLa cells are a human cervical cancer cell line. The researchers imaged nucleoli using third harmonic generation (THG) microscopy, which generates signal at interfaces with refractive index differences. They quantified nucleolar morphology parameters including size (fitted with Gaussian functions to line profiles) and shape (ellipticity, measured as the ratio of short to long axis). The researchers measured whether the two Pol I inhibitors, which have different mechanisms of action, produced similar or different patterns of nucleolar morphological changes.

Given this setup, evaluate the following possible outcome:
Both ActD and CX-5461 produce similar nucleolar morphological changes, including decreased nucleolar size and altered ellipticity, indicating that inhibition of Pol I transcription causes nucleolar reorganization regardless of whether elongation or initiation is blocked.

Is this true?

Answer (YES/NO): YES